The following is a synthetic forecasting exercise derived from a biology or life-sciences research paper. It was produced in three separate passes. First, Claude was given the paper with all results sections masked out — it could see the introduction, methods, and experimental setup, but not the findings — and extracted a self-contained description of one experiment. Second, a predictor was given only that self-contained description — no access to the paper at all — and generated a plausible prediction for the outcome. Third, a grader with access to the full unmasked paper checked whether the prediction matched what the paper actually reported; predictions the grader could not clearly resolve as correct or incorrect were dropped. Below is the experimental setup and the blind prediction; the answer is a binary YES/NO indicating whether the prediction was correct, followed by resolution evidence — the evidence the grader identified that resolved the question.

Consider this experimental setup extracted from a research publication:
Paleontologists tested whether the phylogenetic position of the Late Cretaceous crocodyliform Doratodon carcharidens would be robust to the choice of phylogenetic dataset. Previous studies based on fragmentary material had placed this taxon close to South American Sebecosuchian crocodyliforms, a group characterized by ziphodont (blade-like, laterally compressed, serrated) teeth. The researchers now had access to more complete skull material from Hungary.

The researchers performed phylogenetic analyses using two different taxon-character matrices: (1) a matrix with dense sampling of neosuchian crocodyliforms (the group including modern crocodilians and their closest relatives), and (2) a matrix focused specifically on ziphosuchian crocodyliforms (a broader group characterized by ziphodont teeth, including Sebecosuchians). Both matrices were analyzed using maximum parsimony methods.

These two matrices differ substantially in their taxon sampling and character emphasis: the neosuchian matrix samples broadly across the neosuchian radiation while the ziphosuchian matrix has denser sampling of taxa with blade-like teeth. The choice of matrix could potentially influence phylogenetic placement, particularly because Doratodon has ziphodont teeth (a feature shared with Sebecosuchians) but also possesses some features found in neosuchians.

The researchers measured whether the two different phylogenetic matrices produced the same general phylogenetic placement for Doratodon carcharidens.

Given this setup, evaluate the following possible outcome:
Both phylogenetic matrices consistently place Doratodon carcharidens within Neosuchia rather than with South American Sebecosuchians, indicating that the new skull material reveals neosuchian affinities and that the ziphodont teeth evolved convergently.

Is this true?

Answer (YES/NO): YES